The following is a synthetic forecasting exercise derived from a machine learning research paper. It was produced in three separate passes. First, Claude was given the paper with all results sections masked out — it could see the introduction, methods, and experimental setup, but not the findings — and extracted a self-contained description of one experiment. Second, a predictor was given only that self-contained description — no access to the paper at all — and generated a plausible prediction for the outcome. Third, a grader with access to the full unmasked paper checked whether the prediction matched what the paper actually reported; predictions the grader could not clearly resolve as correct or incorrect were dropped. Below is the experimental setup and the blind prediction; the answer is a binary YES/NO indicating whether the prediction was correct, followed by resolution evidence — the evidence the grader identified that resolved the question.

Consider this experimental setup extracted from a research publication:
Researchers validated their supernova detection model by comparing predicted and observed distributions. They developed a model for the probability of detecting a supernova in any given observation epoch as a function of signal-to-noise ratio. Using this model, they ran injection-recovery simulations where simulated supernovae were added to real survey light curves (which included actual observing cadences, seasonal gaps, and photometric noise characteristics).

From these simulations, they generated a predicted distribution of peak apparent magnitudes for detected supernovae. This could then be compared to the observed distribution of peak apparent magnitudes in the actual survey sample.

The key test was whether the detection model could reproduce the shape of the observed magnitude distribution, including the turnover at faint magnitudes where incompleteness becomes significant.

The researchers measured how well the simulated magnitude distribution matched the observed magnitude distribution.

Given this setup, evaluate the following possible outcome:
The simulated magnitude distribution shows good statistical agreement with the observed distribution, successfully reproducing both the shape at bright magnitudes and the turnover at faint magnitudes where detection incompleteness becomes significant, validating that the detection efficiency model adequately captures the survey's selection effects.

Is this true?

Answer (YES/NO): YES